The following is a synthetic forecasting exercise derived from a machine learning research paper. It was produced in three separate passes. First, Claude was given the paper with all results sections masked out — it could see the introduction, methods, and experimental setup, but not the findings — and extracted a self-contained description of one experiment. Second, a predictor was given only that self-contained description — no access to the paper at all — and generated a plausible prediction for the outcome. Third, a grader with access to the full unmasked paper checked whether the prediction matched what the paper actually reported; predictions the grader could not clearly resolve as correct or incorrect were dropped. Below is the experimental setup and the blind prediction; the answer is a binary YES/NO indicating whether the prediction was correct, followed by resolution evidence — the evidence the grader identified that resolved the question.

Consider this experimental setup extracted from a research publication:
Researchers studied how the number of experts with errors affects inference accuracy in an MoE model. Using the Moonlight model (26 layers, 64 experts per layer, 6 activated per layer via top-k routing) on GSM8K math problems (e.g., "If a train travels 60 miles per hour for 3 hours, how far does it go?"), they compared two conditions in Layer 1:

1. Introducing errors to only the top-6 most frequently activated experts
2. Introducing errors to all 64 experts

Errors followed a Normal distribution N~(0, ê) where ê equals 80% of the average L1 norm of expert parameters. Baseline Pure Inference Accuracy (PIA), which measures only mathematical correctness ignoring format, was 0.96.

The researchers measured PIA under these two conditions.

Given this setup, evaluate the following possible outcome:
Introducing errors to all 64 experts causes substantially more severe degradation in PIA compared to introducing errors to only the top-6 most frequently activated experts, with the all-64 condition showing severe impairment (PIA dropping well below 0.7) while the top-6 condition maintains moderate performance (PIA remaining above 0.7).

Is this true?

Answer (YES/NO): NO